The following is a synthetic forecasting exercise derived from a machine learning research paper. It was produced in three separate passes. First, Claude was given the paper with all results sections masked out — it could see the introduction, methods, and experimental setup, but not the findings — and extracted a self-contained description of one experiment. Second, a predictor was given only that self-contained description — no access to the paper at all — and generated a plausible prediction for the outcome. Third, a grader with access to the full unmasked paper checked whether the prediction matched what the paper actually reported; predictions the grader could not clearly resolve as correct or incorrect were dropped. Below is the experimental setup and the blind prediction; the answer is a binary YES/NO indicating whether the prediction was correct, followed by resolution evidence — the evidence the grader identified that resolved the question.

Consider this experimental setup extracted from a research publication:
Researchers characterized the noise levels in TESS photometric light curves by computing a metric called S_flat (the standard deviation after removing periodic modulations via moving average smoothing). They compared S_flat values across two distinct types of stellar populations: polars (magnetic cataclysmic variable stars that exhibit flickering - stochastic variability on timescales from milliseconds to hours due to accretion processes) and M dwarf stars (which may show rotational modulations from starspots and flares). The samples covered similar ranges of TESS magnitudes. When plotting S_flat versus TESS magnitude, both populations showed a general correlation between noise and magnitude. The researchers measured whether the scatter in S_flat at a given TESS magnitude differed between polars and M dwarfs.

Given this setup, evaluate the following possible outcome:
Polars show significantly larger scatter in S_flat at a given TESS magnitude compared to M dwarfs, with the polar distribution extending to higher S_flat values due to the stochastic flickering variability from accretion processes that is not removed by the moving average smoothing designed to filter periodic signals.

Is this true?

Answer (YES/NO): YES